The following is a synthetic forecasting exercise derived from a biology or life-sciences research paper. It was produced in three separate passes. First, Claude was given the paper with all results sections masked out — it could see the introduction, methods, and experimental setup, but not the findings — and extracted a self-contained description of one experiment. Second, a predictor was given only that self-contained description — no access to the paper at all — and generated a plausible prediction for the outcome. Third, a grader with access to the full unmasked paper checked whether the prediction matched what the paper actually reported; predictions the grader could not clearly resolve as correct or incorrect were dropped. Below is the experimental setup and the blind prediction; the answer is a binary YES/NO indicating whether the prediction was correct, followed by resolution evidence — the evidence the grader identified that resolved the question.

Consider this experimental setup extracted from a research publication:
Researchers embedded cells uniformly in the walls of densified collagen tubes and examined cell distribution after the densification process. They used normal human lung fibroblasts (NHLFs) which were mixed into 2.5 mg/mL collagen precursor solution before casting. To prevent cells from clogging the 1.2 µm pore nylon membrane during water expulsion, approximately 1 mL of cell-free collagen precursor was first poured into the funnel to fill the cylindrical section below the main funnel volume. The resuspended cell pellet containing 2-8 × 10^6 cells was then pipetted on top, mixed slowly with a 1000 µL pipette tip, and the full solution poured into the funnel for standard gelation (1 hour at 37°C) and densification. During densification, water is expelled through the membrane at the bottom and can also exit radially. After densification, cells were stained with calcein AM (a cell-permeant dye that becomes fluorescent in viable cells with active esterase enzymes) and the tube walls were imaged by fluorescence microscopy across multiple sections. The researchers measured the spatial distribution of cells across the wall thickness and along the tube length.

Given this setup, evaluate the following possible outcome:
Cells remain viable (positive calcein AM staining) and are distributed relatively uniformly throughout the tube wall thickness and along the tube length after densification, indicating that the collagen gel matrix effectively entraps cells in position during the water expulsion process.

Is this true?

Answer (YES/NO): YES